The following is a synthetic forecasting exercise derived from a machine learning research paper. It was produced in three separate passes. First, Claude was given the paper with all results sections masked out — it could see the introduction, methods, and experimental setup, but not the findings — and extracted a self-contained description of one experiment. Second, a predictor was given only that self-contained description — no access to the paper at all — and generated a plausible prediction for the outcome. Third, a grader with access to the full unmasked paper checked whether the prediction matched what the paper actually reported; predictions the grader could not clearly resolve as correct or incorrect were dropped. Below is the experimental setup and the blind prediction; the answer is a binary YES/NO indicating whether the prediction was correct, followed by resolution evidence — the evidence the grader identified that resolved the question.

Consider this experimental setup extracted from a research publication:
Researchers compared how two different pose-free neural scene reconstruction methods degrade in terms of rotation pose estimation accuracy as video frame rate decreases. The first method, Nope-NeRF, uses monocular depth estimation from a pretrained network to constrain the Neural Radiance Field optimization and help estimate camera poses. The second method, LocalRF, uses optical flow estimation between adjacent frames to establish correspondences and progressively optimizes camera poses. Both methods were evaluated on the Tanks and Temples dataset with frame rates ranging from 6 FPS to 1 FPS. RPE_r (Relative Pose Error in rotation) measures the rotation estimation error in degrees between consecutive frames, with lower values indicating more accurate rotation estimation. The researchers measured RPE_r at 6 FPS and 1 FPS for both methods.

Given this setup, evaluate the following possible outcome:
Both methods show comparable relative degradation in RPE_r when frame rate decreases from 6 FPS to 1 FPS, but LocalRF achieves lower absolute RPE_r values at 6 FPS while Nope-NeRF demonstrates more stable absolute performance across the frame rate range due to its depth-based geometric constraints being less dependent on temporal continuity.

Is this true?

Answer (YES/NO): NO